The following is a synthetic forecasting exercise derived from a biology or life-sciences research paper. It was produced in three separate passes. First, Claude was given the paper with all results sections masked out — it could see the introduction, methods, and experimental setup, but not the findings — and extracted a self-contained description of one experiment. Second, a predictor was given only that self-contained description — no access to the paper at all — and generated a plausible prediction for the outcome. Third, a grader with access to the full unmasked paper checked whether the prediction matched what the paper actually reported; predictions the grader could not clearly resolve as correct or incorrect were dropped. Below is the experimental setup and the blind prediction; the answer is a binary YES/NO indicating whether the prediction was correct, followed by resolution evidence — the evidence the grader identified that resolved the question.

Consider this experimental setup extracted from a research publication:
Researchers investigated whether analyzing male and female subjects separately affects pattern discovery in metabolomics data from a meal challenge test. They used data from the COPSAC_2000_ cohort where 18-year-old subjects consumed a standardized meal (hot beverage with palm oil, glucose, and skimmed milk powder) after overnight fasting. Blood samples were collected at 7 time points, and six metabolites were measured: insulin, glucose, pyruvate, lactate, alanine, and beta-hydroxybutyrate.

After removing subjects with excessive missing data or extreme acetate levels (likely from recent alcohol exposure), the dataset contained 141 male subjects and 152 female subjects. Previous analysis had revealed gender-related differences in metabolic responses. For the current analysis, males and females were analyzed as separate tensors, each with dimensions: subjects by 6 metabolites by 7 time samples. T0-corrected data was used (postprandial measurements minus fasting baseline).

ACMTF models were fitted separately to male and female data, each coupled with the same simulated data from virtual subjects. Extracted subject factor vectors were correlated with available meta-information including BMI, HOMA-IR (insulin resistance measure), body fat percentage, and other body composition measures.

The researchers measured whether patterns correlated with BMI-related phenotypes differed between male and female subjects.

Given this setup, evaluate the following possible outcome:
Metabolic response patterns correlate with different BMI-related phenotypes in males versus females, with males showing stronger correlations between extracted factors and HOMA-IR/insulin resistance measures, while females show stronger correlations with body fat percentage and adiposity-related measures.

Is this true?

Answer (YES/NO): NO